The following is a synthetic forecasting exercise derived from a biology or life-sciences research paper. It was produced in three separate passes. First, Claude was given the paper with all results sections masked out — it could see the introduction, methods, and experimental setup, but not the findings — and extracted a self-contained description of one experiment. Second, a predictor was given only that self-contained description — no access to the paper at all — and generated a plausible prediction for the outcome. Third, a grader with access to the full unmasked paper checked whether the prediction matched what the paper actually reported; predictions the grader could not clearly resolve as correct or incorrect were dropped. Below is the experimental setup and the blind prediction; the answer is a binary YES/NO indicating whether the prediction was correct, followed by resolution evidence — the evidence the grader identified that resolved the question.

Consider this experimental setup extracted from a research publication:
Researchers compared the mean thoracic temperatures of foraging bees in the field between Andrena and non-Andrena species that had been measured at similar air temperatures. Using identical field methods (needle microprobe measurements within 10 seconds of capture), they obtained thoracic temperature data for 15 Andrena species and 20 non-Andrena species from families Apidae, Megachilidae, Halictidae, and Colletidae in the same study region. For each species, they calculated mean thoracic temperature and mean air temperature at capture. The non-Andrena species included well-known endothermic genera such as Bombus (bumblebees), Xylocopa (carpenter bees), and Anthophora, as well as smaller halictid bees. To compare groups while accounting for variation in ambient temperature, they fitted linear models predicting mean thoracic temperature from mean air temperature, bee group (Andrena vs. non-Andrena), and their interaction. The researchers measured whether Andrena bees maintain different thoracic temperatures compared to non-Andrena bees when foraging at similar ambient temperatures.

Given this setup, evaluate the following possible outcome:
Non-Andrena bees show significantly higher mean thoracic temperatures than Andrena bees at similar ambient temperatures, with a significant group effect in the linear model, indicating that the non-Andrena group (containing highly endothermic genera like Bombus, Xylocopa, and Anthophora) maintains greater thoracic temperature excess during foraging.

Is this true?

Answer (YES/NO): YES